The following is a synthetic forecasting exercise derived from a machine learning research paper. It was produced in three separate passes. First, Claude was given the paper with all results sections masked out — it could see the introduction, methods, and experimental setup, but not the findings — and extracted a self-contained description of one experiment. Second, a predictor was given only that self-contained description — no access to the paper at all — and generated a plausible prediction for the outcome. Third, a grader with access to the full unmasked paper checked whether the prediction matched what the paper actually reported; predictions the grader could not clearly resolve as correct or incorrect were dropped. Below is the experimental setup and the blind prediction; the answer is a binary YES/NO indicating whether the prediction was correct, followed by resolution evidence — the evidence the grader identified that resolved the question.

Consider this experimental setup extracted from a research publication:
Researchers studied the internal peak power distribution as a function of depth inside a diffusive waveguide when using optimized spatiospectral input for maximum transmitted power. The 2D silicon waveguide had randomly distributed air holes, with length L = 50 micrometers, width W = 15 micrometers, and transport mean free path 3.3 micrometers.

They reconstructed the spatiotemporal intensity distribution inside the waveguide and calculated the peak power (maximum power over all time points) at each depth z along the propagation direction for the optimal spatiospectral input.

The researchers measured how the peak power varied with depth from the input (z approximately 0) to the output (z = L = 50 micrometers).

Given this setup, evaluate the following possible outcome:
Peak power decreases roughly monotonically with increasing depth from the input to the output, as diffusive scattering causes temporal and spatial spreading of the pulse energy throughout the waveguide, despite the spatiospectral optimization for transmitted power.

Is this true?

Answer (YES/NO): NO